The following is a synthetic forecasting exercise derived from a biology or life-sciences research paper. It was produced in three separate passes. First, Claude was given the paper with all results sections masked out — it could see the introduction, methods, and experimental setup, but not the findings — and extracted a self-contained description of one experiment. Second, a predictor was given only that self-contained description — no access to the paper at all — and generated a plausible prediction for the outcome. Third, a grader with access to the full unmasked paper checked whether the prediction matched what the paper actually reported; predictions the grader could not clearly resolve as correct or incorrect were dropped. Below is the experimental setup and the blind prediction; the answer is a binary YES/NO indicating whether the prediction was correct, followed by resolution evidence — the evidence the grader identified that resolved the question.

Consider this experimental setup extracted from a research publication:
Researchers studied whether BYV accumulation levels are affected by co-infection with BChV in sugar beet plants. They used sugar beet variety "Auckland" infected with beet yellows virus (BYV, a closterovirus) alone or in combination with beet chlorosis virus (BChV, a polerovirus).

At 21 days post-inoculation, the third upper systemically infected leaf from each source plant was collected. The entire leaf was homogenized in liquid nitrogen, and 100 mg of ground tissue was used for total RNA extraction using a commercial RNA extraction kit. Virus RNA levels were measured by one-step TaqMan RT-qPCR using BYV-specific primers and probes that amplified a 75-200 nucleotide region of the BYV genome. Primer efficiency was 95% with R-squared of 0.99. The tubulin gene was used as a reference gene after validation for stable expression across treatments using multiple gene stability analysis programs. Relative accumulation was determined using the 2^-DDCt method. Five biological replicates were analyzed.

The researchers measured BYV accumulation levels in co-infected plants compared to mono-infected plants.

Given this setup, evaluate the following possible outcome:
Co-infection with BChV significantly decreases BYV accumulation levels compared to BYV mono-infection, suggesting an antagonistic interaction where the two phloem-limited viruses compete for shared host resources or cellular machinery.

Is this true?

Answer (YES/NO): NO